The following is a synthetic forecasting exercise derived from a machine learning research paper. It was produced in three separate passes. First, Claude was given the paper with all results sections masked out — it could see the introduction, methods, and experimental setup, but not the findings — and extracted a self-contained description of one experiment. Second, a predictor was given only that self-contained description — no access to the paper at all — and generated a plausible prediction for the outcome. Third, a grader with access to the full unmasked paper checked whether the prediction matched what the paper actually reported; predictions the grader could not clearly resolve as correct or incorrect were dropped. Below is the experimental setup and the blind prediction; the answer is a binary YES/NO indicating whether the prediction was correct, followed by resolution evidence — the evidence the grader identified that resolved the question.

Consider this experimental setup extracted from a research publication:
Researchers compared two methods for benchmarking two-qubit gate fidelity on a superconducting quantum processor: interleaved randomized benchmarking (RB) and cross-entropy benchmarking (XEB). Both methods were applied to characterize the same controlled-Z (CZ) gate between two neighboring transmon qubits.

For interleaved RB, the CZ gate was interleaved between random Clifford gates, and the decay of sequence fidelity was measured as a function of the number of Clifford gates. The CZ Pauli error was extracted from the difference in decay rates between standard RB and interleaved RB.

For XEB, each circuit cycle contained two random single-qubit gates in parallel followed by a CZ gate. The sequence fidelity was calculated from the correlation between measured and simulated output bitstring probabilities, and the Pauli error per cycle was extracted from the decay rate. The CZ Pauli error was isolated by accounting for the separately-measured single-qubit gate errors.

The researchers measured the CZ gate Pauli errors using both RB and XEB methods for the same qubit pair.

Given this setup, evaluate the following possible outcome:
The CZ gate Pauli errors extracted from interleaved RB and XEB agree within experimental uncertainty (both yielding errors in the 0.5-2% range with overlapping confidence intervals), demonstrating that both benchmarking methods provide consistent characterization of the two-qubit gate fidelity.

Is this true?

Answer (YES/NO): NO